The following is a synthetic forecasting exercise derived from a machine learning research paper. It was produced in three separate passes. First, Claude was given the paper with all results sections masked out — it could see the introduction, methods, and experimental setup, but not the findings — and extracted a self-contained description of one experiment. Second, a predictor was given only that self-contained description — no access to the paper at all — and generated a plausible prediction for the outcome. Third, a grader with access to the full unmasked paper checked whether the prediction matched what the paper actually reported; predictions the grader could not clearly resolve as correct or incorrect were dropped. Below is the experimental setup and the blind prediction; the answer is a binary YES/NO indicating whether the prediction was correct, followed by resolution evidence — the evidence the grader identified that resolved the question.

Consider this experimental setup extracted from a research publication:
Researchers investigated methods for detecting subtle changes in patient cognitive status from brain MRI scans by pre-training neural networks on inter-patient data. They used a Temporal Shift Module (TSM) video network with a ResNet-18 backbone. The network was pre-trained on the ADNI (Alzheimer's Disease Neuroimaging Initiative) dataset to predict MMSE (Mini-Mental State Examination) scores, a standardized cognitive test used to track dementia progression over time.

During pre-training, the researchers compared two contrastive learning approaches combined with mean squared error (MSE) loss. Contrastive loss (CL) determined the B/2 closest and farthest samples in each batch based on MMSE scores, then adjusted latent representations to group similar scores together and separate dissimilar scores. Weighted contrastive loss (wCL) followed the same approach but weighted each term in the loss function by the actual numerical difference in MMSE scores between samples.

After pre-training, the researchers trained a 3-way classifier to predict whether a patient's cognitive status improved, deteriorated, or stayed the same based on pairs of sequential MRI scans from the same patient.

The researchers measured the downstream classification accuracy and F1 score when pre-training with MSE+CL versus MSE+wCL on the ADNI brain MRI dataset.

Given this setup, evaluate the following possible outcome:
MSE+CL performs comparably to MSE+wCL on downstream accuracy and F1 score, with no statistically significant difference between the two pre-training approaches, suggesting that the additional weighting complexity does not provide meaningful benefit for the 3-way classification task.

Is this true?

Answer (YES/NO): NO